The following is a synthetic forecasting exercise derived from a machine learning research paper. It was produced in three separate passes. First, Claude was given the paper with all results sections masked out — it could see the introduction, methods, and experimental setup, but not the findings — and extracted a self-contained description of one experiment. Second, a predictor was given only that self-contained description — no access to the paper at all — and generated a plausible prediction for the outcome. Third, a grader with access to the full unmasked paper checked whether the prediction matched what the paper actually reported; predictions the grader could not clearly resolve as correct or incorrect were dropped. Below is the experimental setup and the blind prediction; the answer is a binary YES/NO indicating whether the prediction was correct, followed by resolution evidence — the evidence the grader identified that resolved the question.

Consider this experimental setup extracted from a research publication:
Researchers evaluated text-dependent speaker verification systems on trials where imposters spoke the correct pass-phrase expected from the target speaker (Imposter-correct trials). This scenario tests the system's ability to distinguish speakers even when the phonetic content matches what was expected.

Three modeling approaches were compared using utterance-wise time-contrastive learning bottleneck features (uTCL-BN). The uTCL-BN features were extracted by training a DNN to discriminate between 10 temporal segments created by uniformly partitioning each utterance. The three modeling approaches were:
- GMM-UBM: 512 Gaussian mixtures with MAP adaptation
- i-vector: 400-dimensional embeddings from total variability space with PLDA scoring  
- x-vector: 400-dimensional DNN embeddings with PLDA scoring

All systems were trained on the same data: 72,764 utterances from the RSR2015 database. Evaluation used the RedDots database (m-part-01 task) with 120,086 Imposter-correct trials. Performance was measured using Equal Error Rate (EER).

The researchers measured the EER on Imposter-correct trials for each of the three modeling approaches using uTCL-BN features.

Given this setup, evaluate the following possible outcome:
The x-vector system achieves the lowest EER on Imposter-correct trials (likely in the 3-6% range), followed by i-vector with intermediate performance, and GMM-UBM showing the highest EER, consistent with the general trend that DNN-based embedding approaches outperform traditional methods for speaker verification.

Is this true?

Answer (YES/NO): NO